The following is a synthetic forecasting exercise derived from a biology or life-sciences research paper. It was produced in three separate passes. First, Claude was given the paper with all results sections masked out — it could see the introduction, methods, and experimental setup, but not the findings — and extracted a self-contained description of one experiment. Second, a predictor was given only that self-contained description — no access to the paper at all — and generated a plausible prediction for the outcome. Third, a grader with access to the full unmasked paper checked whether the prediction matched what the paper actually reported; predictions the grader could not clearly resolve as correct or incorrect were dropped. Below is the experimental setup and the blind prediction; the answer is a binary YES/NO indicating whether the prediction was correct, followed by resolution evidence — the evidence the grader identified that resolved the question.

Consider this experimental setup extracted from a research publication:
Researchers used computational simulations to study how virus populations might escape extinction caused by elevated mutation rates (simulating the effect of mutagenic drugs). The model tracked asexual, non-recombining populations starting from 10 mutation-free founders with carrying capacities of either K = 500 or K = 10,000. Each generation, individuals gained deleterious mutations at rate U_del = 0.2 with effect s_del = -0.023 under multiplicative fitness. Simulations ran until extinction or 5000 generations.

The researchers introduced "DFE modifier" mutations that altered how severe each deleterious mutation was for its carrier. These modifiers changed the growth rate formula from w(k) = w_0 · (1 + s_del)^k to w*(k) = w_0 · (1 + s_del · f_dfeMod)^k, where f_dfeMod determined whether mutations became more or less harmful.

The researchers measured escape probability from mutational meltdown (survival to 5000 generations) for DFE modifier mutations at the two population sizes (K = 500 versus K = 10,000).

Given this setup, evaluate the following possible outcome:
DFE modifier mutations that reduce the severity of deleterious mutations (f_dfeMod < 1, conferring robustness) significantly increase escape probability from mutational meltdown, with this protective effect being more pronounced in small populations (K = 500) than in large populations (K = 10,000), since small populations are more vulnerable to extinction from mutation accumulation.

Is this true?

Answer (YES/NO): NO